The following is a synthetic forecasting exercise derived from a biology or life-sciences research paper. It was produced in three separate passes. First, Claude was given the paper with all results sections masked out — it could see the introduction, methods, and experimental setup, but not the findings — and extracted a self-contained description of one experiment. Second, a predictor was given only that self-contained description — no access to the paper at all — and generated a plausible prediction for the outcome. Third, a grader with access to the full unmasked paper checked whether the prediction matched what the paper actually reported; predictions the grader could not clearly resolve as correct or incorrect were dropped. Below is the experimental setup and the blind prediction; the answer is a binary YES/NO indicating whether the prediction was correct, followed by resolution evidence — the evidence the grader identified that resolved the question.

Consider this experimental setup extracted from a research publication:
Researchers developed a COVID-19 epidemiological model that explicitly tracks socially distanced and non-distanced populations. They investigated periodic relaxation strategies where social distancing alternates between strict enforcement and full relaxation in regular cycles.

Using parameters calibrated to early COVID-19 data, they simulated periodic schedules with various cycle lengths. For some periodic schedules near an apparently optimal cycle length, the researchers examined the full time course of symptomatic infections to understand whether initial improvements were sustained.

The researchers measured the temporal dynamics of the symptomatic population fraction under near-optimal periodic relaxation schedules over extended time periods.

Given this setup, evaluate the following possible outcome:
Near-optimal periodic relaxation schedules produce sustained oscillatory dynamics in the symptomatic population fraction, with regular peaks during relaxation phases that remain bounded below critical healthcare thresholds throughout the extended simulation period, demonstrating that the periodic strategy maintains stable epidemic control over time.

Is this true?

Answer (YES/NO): NO